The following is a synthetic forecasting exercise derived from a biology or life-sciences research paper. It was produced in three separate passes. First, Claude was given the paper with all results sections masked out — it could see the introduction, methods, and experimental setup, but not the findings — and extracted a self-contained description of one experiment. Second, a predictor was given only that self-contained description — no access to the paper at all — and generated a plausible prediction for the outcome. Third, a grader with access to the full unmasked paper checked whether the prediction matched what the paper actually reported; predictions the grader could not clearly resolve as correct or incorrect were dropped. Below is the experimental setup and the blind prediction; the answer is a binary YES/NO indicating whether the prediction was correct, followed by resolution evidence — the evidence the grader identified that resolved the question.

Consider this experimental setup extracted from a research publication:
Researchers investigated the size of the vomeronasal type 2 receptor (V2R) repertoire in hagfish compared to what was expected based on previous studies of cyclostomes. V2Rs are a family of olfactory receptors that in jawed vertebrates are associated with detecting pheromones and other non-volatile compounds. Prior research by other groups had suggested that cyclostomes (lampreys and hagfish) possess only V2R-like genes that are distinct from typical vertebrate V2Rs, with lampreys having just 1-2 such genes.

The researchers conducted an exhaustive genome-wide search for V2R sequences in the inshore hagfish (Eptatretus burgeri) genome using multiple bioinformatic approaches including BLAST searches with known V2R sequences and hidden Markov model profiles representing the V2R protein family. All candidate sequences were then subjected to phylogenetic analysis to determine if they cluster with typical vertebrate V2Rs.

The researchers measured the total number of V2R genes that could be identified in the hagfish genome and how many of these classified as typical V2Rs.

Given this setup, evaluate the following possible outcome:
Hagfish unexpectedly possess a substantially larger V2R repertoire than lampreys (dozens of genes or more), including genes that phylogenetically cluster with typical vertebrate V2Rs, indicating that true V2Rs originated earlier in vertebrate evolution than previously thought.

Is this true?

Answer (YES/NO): YES